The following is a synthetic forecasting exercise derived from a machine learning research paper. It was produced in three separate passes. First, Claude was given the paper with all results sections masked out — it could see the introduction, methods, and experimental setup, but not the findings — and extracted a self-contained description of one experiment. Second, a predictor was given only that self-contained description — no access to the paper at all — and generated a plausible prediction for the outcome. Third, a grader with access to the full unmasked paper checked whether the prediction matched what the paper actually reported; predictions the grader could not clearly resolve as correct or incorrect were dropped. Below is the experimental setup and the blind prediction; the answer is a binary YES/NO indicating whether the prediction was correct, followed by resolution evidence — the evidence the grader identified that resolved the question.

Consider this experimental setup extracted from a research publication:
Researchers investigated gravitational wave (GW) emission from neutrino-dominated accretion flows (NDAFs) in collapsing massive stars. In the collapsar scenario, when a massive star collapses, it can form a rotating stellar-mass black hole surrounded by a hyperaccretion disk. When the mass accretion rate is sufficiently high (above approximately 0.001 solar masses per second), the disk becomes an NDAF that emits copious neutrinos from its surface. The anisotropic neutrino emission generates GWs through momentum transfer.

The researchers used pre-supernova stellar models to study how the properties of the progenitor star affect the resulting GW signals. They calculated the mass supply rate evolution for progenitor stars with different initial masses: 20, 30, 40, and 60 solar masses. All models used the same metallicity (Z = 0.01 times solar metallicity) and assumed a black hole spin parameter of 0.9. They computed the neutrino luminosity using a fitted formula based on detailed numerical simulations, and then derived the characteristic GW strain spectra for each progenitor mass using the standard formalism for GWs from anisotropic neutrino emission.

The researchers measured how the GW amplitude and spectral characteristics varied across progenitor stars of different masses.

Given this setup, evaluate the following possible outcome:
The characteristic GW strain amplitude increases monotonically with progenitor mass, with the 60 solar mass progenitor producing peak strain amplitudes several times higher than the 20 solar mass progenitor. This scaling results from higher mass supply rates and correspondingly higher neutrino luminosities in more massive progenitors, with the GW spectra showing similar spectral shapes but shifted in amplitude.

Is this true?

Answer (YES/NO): NO